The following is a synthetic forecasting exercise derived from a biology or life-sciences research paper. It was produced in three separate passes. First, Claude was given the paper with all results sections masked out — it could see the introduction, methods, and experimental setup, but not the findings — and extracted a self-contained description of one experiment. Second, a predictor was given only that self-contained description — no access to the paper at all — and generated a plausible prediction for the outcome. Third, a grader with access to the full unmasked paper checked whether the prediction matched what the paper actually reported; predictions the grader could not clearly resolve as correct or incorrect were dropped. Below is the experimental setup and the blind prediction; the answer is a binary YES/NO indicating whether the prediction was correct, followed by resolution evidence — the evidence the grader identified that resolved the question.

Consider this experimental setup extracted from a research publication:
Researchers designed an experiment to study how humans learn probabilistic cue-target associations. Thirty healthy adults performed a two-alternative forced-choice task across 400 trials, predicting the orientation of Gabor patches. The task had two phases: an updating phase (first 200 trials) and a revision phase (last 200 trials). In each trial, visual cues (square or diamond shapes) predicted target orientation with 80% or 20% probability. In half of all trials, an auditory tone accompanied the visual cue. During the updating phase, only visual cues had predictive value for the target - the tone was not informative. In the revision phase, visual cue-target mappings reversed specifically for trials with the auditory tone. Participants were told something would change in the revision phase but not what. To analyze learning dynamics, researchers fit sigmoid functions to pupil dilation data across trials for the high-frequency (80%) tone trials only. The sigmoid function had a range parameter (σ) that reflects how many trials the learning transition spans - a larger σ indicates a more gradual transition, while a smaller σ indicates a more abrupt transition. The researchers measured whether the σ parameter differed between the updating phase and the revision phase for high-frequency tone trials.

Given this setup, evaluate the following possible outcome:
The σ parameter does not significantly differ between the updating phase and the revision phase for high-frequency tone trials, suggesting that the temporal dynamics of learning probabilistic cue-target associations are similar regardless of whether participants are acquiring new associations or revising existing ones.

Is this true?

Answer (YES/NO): NO